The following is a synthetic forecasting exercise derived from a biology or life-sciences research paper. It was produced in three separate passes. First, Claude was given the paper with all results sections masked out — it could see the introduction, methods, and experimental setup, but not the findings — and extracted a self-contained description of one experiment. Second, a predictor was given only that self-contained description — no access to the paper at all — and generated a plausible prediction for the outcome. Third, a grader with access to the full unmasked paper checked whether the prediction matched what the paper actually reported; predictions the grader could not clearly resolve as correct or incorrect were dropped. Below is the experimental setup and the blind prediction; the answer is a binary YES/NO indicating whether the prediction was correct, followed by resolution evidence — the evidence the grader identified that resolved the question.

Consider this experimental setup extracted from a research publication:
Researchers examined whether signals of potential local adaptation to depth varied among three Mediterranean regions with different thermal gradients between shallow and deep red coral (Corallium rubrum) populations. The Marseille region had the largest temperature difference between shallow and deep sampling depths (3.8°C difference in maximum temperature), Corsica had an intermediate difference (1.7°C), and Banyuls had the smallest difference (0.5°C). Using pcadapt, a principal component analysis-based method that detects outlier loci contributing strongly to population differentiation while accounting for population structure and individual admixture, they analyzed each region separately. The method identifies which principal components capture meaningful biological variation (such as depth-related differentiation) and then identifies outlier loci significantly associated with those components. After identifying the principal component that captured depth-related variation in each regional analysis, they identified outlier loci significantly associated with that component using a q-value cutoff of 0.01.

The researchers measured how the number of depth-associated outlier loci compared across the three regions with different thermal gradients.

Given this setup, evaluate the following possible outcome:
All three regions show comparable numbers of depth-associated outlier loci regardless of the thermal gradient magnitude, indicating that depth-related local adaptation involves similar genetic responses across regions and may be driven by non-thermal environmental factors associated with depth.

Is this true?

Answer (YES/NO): NO